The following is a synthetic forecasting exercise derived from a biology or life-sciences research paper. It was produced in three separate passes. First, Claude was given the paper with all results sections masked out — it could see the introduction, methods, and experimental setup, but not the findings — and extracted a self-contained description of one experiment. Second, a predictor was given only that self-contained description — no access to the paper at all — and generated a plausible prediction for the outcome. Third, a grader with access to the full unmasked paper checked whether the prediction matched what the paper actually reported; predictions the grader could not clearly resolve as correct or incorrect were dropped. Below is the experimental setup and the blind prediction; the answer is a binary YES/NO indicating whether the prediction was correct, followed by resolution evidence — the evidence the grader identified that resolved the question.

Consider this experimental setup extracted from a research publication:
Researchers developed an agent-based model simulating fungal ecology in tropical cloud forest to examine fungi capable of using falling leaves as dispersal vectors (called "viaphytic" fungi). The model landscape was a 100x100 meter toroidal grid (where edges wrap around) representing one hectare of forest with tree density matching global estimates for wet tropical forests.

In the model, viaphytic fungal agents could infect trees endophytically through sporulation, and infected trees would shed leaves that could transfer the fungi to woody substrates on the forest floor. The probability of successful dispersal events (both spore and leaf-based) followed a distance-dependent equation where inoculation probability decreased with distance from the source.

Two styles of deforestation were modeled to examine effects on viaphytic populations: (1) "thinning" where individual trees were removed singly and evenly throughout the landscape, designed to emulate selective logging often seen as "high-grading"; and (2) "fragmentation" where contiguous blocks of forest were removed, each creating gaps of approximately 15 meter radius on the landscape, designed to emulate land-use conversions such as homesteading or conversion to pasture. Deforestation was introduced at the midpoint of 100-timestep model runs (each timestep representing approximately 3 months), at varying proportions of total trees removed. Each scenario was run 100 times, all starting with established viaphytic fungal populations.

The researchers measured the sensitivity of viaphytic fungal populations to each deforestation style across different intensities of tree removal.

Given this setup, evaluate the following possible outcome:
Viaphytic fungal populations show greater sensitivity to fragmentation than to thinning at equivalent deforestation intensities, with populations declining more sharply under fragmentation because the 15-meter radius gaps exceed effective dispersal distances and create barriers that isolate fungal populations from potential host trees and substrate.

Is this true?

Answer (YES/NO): NO